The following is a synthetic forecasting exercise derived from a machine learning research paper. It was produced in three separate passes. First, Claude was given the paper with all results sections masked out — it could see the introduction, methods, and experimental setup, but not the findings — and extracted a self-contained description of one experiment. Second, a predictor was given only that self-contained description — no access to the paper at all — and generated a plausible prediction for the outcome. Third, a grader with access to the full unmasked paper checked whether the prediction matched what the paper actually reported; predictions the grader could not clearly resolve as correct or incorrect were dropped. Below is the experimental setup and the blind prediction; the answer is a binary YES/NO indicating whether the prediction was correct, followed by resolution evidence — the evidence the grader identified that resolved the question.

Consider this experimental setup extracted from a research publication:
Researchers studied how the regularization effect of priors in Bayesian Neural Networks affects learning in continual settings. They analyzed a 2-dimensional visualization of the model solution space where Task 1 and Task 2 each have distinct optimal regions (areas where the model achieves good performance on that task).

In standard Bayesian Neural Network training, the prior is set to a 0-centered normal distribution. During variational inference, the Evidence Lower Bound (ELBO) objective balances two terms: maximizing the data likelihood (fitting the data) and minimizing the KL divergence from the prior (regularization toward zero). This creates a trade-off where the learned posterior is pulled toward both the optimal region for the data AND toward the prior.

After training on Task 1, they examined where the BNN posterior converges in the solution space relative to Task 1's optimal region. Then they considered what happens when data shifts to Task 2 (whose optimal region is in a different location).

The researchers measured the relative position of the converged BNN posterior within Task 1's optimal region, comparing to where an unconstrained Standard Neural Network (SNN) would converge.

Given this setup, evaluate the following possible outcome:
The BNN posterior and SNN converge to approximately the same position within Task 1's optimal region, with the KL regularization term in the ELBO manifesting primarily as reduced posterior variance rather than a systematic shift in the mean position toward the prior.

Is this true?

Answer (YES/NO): NO